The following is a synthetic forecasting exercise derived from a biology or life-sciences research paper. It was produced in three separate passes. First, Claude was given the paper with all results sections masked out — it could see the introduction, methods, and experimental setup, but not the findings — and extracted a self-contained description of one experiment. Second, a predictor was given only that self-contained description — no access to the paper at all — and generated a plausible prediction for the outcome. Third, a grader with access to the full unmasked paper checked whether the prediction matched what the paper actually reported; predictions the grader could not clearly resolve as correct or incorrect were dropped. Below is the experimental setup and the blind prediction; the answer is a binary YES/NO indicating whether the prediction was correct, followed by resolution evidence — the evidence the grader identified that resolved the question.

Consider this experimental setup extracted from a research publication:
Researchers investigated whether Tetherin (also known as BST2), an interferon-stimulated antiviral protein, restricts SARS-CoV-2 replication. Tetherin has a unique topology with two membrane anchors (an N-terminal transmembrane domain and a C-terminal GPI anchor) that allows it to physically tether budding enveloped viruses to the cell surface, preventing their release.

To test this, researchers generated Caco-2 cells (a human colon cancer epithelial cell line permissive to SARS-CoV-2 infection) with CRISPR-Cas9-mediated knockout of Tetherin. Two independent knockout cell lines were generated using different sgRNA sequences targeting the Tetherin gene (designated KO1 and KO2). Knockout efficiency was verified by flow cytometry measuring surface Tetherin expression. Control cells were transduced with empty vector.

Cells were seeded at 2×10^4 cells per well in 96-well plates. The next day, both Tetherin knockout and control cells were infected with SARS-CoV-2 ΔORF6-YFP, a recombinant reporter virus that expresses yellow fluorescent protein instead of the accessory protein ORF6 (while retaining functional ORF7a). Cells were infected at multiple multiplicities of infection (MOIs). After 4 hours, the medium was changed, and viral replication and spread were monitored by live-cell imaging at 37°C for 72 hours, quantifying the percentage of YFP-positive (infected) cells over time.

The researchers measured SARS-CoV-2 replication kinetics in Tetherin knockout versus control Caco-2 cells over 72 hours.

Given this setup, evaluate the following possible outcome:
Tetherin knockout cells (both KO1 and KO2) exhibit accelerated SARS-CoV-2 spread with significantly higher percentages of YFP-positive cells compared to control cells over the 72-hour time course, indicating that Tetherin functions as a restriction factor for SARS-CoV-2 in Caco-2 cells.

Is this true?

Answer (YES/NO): YES